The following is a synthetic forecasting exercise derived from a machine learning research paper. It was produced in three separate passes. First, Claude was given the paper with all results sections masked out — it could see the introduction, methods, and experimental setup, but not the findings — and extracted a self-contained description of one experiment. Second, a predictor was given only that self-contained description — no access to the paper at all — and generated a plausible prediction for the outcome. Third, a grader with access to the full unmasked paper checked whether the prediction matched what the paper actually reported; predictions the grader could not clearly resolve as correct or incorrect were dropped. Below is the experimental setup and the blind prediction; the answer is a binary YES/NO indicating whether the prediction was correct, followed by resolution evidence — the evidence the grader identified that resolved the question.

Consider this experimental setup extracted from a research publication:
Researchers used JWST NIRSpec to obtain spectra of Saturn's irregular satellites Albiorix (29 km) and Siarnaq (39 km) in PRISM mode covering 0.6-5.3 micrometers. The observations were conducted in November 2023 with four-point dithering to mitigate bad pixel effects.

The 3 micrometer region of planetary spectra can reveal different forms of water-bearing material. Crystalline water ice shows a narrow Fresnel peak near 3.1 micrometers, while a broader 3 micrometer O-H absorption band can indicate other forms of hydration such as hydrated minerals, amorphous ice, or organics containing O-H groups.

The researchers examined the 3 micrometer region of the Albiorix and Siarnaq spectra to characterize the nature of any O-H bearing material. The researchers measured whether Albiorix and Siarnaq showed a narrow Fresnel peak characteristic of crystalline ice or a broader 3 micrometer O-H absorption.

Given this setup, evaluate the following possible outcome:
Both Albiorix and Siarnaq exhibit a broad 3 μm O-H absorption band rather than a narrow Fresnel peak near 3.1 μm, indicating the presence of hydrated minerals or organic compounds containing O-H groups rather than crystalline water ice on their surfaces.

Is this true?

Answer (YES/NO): YES